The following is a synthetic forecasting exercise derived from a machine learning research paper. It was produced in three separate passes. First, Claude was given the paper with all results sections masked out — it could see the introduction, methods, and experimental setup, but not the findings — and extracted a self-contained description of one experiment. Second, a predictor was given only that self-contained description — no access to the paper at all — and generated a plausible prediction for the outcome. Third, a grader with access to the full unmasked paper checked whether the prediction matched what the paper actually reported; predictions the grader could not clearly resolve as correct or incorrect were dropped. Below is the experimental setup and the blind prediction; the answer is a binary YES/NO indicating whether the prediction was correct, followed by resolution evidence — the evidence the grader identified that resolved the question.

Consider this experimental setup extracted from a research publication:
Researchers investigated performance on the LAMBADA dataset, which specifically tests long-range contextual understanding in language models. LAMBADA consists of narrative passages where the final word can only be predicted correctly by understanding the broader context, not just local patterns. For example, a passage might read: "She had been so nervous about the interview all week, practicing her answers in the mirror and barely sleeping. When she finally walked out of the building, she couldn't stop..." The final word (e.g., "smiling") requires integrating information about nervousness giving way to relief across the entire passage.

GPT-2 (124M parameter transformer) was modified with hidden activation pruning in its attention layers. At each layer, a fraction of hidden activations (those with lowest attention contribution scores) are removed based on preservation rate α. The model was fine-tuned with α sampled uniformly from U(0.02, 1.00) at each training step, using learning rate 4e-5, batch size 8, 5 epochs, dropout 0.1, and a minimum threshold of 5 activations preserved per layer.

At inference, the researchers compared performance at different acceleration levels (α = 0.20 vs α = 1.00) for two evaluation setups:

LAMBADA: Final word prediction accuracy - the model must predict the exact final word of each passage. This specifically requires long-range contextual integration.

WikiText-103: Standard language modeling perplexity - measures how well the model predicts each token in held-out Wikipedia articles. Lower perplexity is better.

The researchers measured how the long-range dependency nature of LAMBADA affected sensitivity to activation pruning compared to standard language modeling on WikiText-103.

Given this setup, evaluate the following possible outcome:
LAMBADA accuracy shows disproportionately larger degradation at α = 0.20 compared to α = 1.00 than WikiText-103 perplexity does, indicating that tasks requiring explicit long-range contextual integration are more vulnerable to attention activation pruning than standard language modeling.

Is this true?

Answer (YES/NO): NO